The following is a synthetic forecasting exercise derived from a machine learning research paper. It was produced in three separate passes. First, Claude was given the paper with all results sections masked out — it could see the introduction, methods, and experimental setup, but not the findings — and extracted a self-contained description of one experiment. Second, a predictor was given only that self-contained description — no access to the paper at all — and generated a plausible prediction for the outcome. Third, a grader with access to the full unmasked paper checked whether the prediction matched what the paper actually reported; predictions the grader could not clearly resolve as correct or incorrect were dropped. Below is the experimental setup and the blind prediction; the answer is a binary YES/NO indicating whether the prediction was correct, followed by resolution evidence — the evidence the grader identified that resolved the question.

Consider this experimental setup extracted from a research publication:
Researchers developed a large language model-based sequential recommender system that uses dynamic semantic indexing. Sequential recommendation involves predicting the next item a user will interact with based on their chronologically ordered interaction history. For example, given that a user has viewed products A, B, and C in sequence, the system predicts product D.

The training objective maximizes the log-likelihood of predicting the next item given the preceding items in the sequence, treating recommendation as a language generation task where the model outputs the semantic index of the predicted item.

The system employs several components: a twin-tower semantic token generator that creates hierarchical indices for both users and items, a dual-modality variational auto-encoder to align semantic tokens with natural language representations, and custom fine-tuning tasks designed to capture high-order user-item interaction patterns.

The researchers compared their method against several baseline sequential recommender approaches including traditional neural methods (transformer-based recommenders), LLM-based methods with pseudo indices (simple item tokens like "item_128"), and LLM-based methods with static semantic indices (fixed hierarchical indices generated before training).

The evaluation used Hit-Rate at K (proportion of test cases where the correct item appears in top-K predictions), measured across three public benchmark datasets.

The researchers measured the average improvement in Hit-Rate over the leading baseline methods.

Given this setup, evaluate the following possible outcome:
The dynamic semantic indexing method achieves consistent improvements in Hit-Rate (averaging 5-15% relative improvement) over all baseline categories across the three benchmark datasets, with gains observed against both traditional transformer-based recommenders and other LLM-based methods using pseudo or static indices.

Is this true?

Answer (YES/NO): NO